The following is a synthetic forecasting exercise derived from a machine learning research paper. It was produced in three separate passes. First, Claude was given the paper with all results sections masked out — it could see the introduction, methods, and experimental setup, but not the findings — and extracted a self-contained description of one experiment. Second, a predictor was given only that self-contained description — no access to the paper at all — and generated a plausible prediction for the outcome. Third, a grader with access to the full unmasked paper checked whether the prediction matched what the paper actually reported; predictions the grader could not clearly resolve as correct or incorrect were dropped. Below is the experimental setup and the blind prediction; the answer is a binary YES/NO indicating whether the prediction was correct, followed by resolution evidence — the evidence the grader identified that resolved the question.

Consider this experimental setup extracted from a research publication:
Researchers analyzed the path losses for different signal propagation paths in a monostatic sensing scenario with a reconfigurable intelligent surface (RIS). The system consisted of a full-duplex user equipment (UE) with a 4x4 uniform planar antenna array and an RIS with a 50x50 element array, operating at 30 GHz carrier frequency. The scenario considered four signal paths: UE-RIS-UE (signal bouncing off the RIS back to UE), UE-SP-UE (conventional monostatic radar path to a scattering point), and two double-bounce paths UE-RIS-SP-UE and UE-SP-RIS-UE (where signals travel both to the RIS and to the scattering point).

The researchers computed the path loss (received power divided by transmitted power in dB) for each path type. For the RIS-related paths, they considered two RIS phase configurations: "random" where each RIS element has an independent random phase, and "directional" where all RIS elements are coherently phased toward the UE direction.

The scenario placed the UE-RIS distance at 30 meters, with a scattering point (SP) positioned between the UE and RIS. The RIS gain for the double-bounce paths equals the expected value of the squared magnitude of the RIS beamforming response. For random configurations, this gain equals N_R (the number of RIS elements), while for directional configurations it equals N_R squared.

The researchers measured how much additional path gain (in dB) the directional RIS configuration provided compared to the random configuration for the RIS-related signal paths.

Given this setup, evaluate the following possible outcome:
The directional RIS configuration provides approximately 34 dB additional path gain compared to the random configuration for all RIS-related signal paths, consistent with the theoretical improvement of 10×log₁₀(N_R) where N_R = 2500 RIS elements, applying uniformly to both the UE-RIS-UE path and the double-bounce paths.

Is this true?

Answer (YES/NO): YES